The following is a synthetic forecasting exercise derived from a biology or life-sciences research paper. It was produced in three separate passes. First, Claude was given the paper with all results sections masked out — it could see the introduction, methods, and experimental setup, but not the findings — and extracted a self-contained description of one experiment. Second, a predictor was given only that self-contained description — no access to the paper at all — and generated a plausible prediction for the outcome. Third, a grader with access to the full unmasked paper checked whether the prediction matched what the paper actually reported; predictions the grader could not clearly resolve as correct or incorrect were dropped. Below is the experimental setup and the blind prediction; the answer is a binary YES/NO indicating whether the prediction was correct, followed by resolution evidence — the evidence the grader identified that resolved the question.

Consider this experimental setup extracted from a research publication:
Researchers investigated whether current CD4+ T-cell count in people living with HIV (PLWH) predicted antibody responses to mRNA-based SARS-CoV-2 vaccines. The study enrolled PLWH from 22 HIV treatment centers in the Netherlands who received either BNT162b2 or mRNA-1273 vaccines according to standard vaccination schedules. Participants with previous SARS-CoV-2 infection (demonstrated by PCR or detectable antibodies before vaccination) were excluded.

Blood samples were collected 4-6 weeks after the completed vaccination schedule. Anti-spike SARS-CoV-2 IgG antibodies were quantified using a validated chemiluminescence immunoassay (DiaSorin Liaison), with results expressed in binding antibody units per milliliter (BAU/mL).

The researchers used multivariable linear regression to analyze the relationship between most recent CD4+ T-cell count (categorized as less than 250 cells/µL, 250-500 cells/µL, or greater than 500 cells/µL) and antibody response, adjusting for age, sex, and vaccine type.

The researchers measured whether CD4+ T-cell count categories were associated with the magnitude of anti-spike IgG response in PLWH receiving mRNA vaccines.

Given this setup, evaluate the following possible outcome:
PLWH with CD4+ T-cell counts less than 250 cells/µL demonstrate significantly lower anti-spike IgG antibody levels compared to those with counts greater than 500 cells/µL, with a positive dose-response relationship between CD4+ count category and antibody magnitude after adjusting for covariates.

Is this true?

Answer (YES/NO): YES